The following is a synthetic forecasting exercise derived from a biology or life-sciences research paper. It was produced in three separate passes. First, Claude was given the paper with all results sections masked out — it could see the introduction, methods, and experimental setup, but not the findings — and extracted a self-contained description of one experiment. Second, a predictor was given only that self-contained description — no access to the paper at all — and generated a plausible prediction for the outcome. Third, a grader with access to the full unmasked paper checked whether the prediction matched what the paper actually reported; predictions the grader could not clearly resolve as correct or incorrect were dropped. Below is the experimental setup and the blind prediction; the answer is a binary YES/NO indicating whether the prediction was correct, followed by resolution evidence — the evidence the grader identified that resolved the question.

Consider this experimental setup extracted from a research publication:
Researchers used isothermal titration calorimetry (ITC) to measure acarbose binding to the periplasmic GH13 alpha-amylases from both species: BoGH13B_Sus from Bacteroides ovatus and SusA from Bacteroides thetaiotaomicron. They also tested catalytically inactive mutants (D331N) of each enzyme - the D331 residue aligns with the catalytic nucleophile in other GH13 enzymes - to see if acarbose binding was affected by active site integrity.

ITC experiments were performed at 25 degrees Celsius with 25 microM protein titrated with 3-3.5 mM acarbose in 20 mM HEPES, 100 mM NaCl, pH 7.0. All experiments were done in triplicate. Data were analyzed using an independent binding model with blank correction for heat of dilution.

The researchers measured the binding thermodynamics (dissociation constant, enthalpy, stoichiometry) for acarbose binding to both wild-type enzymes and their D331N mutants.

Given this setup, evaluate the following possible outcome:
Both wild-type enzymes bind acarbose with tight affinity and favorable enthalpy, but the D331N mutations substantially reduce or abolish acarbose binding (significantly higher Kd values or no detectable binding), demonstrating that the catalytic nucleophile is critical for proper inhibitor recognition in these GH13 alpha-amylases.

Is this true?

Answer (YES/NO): NO